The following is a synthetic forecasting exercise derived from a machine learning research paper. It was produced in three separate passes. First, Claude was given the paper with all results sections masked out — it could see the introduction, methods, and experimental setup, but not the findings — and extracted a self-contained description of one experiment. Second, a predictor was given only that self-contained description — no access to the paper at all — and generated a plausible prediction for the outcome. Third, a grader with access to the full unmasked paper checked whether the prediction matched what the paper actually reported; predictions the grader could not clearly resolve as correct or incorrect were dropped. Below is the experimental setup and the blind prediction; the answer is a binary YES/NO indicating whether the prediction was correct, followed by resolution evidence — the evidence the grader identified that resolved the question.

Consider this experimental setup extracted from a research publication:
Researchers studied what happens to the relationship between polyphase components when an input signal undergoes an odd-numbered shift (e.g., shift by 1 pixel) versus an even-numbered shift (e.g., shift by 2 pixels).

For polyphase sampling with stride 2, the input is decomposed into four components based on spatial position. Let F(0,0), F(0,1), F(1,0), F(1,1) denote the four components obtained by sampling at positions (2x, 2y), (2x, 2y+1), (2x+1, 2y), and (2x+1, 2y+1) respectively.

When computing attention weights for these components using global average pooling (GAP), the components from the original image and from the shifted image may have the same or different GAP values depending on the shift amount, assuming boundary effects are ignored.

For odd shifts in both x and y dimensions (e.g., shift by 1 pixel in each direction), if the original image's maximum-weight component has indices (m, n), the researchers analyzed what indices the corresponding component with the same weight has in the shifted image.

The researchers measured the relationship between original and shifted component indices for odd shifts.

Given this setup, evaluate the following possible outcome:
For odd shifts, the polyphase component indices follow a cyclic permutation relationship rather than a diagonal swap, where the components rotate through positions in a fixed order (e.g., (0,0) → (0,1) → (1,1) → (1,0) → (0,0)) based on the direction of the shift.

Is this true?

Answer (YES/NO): NO